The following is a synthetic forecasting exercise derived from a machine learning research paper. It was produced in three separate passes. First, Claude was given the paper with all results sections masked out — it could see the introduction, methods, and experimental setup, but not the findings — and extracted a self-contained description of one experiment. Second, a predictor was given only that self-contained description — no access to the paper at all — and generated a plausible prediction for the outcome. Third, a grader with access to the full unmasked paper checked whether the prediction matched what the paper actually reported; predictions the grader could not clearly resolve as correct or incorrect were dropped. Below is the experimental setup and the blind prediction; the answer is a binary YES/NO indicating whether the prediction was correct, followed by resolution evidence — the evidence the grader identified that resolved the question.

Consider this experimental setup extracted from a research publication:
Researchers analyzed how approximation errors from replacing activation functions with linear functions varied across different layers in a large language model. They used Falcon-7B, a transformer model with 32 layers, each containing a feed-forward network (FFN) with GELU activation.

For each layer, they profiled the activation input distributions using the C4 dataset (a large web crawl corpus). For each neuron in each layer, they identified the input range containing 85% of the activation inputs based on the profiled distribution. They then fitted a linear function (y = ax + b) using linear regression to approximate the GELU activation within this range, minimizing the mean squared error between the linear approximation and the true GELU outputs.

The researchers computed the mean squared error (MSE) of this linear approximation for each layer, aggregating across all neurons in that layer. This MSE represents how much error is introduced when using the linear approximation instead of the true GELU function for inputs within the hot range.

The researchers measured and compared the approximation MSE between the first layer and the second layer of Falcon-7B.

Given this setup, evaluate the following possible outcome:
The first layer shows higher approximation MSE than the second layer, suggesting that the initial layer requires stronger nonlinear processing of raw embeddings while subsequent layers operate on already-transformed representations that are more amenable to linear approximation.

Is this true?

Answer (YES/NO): YES